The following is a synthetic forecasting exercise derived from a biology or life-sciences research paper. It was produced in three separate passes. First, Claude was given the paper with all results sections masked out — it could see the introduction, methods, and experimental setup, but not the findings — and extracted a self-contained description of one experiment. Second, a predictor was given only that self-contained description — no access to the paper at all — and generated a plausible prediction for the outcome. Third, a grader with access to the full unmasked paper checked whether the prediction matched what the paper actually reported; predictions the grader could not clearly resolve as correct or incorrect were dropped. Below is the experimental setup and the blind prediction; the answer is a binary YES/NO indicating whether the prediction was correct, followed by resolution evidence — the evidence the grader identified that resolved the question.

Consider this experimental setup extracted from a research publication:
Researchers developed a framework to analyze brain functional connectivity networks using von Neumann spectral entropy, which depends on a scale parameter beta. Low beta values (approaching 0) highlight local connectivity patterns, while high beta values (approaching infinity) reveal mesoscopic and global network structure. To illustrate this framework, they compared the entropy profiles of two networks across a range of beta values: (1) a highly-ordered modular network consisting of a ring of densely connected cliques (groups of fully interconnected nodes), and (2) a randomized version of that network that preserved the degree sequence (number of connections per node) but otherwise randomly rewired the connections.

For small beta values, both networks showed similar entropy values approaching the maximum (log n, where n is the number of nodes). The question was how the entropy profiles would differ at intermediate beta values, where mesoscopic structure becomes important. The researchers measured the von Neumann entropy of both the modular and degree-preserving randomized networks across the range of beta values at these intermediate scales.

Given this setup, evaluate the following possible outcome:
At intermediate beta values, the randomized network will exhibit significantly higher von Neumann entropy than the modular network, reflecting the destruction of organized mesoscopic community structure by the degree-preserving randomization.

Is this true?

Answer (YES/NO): NO